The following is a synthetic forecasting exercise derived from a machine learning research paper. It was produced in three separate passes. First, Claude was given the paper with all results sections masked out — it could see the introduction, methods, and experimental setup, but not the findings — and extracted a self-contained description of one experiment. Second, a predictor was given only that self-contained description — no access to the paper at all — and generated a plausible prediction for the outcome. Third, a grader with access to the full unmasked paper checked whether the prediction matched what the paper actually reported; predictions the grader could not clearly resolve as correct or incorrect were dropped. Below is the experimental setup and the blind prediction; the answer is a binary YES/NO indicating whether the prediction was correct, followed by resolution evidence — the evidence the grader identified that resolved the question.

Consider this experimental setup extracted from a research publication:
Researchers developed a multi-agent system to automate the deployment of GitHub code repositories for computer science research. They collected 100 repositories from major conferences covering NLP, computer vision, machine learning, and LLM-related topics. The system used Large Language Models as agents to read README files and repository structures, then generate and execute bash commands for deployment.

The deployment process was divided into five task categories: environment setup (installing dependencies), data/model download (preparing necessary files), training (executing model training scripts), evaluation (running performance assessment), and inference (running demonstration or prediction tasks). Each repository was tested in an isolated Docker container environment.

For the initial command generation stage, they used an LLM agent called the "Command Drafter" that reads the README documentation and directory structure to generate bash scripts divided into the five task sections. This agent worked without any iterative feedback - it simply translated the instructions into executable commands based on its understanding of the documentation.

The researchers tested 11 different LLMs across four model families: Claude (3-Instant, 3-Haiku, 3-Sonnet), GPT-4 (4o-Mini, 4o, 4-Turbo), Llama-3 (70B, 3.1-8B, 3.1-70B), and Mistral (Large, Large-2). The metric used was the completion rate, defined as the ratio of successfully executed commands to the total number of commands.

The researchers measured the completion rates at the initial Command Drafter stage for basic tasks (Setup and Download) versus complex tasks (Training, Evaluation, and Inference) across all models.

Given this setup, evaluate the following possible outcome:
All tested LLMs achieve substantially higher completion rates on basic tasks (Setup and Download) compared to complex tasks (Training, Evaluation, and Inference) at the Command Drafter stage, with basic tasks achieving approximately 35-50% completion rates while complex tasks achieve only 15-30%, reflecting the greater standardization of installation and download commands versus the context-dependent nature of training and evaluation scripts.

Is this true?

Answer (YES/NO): NO